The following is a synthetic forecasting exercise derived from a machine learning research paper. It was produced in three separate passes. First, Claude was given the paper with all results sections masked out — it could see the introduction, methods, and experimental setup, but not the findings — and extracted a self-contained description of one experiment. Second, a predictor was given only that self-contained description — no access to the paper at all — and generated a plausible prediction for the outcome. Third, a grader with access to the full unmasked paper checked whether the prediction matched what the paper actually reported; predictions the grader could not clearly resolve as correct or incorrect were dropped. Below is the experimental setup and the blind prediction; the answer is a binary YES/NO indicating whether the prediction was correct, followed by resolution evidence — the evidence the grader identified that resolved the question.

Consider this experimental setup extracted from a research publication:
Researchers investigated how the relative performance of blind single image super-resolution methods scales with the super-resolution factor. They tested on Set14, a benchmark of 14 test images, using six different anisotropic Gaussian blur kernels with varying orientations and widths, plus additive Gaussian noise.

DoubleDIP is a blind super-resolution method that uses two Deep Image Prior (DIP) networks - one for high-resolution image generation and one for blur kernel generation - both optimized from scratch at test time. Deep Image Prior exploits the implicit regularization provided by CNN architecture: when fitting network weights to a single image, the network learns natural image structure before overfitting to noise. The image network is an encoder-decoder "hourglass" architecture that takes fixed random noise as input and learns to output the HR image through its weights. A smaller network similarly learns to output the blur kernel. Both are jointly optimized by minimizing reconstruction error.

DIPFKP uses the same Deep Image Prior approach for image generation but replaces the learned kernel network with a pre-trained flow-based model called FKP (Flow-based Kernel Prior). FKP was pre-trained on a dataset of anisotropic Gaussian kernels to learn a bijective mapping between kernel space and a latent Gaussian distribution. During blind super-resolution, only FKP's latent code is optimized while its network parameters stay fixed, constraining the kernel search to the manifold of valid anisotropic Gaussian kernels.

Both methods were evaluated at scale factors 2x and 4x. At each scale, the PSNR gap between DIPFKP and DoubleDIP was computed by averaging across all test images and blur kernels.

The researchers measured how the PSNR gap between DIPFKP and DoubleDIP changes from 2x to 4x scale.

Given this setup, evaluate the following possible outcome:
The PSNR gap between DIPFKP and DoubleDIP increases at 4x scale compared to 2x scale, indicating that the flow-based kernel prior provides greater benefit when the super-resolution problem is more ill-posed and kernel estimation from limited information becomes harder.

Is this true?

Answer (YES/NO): YES